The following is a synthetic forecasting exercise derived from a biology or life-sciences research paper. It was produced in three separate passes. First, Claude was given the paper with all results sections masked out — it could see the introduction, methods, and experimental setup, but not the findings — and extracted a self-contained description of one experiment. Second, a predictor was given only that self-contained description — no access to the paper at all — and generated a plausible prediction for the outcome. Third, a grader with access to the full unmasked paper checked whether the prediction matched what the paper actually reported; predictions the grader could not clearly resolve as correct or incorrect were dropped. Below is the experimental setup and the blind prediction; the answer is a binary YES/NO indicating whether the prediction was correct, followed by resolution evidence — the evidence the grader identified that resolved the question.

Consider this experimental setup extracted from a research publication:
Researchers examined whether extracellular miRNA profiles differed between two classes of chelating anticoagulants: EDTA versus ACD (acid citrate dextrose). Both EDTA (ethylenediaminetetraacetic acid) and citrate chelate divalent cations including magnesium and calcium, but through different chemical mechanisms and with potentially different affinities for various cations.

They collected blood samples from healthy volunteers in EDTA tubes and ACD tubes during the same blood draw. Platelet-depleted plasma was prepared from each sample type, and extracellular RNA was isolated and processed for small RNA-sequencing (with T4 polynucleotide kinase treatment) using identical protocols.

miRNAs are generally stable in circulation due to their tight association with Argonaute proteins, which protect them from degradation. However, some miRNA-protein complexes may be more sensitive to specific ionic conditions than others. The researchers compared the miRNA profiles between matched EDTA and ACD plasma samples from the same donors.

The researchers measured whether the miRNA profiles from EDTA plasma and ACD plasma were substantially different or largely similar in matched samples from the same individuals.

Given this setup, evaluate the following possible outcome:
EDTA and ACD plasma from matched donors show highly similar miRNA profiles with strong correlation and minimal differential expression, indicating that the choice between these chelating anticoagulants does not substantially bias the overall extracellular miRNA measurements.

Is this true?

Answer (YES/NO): NO